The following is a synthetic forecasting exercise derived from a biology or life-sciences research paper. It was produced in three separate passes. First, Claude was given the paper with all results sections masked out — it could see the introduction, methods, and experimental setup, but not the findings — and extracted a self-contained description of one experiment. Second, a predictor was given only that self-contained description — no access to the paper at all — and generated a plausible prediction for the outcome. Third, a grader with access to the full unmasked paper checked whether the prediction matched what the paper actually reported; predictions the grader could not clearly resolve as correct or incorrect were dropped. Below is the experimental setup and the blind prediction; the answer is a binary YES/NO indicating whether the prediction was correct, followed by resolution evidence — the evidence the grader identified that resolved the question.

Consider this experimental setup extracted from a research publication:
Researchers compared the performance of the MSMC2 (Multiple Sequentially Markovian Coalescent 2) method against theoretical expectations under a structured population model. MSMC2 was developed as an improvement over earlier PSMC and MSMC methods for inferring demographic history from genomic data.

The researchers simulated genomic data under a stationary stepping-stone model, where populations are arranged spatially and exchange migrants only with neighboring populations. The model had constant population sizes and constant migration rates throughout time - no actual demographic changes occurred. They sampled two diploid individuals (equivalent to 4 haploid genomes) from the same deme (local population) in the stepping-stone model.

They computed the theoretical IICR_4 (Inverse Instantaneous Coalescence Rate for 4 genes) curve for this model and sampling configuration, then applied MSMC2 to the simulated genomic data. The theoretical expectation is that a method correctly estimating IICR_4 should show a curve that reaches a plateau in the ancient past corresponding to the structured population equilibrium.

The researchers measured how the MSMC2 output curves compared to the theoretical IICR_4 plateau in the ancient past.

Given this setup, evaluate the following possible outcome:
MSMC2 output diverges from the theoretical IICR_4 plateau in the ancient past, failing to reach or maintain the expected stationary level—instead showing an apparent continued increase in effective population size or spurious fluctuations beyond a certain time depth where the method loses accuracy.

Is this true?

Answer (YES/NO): YES